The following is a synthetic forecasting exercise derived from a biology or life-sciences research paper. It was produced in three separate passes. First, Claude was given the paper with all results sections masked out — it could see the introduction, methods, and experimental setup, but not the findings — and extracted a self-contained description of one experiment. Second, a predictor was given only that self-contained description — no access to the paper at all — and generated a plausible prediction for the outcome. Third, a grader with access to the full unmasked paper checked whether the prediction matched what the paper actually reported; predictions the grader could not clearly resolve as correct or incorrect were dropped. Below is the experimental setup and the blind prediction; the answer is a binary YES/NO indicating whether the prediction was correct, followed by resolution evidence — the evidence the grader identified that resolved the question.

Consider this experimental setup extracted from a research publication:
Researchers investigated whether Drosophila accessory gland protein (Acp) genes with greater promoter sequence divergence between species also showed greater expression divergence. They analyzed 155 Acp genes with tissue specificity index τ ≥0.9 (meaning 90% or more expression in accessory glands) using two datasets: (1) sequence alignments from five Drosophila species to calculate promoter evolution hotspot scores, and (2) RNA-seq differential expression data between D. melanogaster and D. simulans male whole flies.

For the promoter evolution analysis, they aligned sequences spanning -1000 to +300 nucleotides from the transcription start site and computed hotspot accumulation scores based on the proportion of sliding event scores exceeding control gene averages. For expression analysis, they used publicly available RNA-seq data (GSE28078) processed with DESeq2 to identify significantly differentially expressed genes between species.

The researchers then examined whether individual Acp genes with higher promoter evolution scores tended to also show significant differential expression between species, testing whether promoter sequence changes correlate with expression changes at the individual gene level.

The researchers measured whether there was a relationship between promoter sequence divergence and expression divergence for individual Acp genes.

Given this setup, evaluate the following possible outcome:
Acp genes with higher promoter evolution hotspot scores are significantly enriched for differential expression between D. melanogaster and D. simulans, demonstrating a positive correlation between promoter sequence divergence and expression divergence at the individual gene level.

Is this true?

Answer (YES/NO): YES